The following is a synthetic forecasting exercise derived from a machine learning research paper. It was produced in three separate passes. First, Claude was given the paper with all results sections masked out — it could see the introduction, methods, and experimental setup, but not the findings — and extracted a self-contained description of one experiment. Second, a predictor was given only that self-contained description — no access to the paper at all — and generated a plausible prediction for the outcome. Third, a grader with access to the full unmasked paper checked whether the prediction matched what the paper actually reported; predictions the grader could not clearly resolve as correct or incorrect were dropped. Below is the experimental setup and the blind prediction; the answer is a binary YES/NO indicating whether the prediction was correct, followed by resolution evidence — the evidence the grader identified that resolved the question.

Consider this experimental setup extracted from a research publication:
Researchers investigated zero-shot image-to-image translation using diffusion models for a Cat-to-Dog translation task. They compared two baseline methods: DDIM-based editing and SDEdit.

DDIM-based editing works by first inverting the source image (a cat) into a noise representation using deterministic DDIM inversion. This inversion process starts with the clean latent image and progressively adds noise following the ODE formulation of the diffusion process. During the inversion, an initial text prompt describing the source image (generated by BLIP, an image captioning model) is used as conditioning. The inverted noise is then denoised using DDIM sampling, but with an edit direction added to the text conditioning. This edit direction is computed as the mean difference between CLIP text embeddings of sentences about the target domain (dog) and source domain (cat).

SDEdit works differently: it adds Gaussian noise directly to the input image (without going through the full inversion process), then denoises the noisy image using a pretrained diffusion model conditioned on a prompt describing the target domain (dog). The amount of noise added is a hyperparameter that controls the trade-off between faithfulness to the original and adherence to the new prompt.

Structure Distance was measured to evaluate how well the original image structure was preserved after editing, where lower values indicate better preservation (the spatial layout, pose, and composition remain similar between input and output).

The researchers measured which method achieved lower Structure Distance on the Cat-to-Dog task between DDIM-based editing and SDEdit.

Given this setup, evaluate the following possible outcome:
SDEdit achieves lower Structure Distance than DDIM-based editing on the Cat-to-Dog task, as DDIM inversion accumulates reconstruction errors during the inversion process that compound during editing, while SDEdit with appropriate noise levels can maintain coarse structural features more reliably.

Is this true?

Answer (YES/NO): NO